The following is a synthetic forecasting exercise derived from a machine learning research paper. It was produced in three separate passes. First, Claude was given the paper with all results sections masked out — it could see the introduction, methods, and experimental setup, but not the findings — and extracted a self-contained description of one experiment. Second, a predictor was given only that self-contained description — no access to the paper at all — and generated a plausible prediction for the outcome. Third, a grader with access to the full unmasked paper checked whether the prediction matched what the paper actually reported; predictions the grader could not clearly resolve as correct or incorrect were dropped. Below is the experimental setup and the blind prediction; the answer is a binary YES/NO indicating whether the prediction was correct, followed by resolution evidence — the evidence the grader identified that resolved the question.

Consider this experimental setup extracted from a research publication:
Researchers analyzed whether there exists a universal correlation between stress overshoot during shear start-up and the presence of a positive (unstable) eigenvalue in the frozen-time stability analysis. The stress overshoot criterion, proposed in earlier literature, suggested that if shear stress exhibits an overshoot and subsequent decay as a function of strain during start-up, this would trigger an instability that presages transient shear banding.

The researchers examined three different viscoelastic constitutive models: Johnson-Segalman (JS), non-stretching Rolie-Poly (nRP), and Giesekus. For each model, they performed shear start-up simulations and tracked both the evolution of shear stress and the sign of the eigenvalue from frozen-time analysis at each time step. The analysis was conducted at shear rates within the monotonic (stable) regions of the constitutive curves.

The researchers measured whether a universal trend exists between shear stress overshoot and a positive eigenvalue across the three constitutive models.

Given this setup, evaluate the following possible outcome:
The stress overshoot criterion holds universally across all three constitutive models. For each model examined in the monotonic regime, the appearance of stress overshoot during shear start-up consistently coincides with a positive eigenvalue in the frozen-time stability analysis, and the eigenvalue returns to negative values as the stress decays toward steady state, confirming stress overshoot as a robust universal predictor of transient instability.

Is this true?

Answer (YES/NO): NO